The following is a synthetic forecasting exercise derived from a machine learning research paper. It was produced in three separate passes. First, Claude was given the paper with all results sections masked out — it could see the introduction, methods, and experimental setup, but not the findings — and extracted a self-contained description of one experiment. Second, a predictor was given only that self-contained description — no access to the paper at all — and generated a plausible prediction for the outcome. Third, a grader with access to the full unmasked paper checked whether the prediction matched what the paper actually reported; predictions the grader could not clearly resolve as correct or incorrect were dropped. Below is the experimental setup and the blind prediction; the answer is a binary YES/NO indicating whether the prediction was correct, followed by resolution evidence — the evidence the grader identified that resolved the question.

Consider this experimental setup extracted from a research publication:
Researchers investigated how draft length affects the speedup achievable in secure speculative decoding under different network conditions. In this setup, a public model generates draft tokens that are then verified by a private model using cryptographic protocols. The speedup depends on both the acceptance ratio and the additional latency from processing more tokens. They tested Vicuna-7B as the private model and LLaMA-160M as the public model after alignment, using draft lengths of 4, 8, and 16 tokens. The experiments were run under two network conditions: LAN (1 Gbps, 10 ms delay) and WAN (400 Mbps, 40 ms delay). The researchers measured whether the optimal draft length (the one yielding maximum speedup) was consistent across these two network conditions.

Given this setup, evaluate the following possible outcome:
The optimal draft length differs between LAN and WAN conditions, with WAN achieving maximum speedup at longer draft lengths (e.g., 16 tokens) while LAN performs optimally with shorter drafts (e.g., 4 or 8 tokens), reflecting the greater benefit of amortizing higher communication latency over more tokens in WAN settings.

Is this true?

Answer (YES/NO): NO